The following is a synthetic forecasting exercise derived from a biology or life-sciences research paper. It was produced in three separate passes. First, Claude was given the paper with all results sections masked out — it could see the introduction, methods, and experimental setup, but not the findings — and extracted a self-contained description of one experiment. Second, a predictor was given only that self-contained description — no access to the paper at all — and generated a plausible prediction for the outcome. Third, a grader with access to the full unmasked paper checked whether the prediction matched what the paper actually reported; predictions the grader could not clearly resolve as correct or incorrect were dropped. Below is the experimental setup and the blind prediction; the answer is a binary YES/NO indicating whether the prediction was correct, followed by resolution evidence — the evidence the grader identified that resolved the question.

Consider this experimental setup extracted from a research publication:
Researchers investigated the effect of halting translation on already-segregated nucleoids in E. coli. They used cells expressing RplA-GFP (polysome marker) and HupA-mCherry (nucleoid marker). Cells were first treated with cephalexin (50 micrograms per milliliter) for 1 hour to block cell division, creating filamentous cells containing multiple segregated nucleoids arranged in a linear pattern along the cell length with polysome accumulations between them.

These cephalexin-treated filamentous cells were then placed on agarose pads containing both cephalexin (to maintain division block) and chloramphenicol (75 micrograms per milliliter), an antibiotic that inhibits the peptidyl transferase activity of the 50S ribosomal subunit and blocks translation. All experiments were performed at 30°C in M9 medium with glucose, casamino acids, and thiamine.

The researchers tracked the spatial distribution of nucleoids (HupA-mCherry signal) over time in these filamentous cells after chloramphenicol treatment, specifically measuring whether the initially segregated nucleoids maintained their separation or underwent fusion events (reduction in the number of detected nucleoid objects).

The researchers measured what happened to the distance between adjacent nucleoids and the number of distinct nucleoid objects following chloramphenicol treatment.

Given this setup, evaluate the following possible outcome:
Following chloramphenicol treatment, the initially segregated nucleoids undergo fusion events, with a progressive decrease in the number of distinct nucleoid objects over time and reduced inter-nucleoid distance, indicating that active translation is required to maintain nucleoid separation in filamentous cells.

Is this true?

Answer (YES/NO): NO